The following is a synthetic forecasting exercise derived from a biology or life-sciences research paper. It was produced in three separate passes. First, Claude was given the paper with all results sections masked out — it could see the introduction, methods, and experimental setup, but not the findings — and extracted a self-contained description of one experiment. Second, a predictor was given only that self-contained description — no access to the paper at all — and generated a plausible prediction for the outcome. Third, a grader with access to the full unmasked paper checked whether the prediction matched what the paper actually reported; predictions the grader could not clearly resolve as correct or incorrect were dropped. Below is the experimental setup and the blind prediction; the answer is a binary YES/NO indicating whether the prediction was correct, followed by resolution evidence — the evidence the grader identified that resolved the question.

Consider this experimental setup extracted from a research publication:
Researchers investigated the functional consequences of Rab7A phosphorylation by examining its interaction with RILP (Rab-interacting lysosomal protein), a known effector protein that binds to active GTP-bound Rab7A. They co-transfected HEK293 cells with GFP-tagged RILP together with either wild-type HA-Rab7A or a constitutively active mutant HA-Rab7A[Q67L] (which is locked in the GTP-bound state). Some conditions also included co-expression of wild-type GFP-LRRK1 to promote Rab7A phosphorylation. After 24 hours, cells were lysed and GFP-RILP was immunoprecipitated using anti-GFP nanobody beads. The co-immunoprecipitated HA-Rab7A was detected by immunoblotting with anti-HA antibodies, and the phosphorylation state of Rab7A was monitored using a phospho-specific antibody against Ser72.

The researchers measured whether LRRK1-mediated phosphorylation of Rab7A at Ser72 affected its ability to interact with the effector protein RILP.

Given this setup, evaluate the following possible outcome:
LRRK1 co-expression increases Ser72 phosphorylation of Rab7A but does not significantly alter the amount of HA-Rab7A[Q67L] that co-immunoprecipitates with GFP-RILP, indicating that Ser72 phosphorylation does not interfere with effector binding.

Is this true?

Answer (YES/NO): YES